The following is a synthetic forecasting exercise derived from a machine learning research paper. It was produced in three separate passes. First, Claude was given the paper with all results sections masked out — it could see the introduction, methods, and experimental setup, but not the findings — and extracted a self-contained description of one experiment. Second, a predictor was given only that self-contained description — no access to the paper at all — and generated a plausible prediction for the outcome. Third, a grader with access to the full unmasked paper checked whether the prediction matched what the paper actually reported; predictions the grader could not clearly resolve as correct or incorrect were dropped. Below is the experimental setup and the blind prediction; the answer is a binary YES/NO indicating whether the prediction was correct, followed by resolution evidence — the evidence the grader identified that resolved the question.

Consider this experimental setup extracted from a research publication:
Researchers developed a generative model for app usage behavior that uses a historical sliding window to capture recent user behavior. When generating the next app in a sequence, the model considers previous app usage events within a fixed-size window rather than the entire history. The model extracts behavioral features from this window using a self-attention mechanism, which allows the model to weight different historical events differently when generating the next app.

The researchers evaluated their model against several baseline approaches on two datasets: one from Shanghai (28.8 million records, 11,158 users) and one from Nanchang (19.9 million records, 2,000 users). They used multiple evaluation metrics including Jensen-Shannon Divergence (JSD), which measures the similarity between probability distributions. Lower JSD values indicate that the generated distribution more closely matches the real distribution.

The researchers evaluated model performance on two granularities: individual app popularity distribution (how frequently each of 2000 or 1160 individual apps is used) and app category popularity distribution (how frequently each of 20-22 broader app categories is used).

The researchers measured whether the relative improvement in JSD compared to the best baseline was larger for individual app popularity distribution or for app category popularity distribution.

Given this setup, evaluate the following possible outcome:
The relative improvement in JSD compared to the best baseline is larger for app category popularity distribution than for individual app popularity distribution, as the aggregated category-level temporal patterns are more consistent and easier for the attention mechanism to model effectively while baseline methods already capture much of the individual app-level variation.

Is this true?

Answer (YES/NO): YES